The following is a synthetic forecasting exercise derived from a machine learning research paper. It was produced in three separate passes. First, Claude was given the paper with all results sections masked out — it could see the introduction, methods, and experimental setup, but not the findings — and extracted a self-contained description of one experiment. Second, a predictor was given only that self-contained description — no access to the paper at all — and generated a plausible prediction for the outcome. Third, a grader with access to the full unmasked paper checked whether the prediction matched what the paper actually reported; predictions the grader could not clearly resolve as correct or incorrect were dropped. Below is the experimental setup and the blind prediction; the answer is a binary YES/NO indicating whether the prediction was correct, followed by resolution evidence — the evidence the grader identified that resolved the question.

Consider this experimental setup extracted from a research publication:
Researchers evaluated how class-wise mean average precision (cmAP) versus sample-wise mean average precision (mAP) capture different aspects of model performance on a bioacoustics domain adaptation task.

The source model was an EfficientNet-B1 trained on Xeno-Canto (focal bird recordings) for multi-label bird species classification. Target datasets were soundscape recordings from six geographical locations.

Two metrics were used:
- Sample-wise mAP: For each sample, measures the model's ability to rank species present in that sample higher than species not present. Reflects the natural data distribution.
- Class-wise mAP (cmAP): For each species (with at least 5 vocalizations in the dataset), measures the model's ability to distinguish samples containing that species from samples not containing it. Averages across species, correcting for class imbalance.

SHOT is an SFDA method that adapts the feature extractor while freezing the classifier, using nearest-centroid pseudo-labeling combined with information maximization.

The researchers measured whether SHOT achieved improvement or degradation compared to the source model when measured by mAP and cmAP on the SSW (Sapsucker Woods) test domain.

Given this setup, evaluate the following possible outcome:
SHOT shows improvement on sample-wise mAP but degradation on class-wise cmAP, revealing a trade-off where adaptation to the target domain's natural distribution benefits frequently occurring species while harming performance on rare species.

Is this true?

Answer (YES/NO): NO